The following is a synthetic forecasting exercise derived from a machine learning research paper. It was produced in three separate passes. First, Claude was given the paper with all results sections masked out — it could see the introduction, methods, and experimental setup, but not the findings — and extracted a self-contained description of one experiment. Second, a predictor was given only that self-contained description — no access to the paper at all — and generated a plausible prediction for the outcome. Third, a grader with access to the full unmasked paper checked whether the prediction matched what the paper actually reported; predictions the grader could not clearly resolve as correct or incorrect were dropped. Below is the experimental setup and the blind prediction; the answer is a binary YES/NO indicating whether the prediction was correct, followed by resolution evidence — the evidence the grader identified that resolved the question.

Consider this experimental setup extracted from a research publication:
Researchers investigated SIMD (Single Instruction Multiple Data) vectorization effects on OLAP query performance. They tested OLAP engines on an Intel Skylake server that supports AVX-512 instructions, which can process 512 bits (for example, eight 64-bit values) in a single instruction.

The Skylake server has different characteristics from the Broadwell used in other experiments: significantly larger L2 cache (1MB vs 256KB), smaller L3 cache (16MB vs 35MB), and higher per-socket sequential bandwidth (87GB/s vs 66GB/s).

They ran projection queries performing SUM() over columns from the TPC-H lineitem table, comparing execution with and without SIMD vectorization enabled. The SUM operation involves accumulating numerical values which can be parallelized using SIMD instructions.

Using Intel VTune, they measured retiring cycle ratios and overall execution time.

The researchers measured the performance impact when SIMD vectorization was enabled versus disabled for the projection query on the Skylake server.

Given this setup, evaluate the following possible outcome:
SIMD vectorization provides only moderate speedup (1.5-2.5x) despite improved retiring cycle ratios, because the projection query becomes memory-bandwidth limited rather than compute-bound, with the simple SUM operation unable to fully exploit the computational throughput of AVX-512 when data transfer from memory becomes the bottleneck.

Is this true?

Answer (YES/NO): NO